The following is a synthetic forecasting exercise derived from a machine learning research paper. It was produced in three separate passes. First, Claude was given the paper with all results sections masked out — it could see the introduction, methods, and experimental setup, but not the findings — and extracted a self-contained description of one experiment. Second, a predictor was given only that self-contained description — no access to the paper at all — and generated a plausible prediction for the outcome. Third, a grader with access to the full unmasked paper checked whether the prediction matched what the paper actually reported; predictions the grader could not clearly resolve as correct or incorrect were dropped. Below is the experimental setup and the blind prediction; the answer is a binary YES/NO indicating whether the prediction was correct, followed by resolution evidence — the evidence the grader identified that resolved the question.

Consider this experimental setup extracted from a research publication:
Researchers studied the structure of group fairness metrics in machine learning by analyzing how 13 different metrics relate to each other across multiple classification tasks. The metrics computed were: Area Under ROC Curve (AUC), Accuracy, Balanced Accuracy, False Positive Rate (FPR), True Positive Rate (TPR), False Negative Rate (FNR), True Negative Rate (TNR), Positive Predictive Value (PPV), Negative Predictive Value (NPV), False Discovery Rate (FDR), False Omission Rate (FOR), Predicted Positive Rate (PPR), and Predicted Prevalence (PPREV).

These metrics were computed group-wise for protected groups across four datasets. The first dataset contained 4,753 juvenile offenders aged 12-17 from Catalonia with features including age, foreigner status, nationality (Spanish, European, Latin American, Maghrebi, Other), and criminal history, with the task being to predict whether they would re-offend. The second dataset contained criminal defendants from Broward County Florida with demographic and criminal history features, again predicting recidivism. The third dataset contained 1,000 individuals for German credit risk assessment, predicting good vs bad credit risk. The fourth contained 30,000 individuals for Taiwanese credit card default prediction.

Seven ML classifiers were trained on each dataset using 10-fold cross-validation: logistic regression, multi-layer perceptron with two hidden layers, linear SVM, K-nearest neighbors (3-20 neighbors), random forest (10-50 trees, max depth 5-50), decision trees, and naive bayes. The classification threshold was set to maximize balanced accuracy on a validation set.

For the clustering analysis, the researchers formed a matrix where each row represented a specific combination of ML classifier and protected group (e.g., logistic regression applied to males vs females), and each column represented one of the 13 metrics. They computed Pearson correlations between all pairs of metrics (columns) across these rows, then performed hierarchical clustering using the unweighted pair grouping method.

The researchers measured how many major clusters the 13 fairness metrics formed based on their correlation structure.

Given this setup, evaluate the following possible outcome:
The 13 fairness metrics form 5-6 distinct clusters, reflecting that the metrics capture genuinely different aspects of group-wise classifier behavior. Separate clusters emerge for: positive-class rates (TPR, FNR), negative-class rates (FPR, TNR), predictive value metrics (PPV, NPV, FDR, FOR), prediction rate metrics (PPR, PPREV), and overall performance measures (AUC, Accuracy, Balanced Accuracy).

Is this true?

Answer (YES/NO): NO